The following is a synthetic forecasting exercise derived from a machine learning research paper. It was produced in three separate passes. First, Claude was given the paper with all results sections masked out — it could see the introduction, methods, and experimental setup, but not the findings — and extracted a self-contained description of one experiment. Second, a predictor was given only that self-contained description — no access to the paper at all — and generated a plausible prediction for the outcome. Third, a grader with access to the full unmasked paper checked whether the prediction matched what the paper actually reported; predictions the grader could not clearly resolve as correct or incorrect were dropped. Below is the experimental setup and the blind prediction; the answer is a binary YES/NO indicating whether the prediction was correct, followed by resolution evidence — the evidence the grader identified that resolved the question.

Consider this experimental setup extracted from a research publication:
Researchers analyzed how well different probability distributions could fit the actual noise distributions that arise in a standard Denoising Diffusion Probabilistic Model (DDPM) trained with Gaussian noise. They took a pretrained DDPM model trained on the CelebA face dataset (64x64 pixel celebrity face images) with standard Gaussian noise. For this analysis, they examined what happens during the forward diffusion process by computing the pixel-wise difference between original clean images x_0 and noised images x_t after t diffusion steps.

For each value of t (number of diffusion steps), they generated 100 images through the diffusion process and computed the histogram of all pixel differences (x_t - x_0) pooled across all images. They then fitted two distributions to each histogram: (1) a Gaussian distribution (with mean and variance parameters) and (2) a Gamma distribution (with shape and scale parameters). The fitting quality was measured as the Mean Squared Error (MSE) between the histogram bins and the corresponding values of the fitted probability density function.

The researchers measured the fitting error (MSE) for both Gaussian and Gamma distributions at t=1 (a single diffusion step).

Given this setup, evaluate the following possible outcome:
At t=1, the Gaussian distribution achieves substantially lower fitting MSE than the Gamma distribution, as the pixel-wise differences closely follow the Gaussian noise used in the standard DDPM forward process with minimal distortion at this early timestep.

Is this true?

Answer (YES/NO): NO